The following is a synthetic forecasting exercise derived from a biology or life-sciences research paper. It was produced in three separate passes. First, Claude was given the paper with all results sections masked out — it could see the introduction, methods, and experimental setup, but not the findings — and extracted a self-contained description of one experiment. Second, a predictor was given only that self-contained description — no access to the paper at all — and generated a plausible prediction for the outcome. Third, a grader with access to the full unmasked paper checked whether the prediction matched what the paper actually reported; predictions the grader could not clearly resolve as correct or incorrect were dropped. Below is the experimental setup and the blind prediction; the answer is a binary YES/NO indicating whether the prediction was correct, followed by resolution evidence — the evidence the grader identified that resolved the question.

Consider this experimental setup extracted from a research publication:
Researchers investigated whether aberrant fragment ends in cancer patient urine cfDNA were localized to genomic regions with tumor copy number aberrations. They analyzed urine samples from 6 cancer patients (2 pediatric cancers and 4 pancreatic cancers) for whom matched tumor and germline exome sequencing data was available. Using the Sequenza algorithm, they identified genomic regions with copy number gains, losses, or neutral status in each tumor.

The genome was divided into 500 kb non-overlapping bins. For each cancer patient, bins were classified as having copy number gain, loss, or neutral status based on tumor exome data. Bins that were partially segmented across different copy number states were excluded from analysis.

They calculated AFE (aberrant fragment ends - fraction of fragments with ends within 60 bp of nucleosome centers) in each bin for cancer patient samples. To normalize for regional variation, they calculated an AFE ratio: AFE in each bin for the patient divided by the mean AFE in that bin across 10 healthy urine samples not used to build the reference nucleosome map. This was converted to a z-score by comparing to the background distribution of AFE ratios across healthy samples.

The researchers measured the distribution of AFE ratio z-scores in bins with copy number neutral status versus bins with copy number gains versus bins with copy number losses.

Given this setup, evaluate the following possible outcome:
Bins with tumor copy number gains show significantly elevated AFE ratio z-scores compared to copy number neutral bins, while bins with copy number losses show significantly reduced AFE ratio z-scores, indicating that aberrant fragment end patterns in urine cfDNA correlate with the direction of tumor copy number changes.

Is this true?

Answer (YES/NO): NO